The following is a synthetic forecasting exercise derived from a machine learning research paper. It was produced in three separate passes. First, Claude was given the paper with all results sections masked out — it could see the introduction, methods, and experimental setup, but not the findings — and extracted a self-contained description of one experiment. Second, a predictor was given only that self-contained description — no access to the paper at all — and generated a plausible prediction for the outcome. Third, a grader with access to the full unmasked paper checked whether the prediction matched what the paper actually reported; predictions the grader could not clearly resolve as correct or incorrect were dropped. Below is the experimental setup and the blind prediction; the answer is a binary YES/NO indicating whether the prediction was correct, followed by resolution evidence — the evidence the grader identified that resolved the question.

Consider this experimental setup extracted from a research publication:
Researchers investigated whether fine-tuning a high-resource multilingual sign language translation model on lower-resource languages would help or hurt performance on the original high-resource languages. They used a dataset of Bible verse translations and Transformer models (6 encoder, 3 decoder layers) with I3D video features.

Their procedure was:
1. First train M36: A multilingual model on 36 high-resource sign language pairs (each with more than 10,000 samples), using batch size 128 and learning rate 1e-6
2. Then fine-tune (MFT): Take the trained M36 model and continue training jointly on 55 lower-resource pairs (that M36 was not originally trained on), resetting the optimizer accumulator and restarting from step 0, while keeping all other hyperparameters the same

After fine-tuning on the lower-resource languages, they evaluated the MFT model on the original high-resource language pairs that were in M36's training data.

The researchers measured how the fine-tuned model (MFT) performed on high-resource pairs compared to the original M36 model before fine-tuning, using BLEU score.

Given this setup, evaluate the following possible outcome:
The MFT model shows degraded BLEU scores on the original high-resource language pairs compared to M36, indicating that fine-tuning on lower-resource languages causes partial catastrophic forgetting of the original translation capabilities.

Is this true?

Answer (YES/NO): YES